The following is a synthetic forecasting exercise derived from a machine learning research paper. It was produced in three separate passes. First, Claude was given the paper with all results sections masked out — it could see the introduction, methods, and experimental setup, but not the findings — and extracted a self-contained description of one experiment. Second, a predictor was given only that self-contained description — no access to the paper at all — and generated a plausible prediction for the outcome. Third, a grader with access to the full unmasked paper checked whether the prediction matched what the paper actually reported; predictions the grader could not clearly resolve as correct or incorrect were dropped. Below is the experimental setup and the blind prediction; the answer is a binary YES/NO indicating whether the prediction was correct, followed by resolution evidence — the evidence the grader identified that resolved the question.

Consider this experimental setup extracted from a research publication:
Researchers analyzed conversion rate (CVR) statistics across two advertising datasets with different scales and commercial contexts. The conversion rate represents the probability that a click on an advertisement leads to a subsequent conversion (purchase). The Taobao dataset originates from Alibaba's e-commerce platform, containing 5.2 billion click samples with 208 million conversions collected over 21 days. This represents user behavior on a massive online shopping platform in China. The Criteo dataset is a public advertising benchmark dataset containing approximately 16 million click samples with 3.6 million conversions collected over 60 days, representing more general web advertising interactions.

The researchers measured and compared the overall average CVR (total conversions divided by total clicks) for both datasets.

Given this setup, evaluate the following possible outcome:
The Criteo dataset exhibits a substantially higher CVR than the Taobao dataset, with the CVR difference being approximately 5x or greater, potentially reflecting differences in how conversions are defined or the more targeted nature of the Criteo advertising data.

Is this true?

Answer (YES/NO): YES